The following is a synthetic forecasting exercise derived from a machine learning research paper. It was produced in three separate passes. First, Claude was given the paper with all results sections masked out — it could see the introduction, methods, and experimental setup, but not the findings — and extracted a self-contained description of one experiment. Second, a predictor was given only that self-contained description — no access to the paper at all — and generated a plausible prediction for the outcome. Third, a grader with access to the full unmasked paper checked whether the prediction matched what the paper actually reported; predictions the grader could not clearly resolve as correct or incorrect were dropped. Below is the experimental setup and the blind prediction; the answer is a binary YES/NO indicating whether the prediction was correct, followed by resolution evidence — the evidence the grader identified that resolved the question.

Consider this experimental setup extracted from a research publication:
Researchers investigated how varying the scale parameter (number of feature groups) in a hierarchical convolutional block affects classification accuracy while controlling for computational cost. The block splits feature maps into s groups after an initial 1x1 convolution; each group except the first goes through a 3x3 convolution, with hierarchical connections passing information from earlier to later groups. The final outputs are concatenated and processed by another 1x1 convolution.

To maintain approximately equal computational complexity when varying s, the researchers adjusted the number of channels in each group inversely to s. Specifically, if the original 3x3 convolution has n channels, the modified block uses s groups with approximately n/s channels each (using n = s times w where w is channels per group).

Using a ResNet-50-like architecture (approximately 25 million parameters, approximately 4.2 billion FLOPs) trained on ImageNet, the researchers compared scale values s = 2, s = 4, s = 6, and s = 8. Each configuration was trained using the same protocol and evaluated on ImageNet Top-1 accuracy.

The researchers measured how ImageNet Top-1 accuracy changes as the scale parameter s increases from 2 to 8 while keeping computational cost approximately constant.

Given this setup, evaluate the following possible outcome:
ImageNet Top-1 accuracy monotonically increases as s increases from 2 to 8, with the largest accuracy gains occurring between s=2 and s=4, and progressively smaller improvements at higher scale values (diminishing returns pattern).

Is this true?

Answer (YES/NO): YES